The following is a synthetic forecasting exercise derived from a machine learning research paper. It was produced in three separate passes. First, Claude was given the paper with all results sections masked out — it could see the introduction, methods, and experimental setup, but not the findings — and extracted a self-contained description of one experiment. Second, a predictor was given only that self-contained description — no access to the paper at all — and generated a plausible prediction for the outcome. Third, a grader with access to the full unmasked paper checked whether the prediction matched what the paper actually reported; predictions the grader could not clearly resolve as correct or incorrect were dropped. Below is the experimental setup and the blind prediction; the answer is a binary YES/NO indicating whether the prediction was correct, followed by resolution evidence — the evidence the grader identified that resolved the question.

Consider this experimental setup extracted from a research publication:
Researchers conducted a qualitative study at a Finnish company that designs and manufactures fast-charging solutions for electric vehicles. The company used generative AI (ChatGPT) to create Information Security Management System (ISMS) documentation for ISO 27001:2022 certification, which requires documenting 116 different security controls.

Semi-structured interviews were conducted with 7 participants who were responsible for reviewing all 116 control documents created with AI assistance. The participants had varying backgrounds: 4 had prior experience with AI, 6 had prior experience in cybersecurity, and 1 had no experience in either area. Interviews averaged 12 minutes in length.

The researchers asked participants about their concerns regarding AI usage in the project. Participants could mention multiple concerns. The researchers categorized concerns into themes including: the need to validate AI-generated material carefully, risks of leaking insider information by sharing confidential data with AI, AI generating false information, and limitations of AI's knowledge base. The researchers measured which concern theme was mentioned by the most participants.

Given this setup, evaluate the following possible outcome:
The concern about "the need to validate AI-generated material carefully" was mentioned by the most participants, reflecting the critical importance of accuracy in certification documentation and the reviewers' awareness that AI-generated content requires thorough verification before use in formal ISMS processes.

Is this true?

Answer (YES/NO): NO